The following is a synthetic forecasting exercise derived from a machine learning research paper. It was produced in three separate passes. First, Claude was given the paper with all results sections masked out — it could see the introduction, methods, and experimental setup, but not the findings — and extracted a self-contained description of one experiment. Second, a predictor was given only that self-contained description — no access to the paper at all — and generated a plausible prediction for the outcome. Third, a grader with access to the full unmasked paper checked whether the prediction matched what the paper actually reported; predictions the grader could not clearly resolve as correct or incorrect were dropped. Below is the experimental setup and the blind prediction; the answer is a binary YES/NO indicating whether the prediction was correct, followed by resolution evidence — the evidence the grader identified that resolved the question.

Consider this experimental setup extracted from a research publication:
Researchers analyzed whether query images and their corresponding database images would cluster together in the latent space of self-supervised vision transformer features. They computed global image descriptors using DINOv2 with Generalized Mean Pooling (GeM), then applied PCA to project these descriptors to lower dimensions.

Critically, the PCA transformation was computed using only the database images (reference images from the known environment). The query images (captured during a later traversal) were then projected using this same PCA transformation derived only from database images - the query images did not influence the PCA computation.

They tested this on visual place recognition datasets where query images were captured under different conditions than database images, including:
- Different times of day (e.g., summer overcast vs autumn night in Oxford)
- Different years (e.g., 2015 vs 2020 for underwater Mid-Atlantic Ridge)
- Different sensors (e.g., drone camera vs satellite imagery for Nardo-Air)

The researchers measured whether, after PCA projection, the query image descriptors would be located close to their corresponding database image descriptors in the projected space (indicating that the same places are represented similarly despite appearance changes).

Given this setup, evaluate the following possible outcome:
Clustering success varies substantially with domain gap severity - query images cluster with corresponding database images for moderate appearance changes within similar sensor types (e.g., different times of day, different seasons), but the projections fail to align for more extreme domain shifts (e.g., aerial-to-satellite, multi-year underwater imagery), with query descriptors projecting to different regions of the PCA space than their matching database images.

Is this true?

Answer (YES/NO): NO